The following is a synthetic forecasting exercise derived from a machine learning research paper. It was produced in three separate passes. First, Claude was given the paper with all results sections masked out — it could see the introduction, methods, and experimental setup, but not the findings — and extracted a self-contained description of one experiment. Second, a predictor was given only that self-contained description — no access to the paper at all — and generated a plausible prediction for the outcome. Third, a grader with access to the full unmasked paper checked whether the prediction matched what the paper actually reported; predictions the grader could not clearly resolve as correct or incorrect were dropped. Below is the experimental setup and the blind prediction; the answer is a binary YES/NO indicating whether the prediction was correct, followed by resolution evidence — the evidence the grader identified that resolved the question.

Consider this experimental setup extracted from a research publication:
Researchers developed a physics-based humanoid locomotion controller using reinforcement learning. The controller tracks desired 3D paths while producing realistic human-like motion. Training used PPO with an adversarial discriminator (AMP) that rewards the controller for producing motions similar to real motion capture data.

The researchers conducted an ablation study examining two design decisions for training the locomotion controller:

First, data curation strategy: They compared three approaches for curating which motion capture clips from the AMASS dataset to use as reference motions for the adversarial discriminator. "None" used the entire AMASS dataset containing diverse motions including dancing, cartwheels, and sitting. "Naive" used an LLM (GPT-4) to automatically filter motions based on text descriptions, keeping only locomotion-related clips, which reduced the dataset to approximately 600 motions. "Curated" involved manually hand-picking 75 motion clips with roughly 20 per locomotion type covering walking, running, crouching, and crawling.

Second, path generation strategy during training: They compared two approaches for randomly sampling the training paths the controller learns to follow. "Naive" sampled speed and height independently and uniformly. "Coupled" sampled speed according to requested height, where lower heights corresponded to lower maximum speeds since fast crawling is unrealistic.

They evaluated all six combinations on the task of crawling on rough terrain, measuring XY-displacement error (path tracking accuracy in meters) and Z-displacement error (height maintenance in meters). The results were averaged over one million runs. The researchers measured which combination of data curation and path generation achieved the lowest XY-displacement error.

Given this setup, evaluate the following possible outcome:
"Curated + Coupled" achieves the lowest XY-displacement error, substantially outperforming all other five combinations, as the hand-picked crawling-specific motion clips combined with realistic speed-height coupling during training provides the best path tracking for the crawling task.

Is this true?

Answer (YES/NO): YES